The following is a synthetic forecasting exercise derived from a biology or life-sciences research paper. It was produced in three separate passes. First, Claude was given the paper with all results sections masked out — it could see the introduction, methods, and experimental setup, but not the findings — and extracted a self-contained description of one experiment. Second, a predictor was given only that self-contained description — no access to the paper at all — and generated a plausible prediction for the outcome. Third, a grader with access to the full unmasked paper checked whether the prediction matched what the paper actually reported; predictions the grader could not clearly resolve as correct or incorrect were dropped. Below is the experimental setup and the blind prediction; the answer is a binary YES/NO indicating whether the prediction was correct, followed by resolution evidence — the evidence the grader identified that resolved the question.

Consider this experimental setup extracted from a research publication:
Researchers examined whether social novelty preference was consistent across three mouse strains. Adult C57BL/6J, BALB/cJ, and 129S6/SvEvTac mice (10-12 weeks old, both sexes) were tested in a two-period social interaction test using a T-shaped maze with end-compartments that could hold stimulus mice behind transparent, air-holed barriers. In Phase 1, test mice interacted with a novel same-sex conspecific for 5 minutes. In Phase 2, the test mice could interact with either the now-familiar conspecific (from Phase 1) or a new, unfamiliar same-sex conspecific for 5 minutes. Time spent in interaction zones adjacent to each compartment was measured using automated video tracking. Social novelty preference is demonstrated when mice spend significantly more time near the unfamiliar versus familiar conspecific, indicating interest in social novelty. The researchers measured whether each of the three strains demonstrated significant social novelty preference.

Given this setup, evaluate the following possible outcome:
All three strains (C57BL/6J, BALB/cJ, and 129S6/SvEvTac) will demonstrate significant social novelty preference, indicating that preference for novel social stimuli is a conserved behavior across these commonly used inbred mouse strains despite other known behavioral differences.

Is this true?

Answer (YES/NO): NO